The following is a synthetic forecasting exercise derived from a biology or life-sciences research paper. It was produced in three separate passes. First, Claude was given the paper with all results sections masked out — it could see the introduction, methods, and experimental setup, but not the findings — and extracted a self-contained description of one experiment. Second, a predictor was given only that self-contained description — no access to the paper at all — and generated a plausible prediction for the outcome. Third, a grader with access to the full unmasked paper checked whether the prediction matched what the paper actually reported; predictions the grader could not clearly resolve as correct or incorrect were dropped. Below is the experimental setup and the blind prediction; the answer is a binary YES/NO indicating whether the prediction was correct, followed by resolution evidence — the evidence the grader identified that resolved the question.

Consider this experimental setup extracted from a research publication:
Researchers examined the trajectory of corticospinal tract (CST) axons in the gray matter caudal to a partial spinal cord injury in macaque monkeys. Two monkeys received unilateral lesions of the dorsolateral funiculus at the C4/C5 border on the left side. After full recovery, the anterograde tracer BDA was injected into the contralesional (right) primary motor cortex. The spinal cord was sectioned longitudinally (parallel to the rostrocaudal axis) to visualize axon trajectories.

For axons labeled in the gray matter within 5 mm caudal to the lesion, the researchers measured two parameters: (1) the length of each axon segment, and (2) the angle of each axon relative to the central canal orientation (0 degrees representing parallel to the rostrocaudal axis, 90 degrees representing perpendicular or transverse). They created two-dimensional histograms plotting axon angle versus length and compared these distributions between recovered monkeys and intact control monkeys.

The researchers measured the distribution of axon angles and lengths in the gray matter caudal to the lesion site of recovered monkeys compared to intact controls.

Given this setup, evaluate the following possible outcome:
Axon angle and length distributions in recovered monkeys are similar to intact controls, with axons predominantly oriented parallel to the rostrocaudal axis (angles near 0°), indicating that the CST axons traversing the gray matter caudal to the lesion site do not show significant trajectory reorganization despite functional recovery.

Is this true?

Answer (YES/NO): NO